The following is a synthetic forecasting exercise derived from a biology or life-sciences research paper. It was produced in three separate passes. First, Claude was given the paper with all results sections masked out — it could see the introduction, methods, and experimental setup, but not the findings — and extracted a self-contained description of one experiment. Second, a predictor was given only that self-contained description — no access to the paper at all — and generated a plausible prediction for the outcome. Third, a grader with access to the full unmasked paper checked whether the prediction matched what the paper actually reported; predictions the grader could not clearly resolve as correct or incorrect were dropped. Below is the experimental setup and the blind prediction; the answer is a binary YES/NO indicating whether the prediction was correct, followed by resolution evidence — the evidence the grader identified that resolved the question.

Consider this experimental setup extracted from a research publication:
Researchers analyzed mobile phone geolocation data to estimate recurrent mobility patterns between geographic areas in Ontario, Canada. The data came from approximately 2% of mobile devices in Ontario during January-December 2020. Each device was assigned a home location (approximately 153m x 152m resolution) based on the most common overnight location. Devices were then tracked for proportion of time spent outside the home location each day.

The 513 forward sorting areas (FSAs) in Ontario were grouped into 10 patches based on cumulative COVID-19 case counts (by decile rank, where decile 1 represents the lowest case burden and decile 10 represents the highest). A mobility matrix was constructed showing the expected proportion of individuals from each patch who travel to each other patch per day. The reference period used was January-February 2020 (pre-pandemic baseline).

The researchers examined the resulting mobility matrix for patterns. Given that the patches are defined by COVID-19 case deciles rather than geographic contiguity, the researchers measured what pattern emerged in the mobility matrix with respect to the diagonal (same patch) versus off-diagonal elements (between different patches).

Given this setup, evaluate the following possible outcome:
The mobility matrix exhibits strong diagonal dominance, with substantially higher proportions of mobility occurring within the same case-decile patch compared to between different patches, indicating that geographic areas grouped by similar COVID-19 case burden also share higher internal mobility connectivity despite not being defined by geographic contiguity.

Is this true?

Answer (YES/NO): NO